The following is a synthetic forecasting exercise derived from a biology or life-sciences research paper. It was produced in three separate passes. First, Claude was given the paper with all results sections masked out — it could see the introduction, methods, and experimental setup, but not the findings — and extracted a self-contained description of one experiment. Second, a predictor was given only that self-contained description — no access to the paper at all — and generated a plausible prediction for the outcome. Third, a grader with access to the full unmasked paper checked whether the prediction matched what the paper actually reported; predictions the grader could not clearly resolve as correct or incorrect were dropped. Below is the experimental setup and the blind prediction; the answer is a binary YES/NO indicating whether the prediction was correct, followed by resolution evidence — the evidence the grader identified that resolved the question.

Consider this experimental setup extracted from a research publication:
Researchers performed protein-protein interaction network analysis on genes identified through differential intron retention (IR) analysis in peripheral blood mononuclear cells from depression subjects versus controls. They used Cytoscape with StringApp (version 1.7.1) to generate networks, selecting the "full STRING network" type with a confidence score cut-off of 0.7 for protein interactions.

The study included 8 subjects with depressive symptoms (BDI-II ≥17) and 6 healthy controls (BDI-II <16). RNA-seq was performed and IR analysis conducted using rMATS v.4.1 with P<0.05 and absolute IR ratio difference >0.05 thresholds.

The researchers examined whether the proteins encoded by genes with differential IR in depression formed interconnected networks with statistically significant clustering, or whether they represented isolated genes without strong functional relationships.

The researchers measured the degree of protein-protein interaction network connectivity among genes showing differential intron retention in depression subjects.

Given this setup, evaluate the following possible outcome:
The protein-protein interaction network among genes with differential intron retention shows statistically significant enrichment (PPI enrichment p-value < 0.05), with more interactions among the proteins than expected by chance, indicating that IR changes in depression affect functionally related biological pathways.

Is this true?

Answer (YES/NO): YES